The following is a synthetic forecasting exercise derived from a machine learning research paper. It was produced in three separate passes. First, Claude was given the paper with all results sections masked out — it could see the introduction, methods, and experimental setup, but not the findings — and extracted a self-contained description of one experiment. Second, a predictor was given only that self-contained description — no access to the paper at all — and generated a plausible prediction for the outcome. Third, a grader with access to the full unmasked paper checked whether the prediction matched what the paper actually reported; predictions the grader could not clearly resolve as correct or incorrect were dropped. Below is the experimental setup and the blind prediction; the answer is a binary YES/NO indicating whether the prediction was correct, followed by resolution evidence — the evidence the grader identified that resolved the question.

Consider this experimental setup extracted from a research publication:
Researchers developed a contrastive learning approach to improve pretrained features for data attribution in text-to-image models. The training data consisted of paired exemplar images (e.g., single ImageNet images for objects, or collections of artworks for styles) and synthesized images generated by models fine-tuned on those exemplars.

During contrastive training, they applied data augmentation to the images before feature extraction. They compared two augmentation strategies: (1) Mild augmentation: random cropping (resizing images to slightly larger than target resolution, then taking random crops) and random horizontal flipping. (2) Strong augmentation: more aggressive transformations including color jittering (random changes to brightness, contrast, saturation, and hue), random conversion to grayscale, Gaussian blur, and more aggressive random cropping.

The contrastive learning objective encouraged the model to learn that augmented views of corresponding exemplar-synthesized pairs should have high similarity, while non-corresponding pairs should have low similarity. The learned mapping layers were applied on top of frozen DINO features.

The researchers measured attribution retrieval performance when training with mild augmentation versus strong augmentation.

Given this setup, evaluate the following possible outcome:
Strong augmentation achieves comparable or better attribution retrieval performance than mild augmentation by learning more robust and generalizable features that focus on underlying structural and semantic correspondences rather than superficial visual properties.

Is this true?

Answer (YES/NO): NO